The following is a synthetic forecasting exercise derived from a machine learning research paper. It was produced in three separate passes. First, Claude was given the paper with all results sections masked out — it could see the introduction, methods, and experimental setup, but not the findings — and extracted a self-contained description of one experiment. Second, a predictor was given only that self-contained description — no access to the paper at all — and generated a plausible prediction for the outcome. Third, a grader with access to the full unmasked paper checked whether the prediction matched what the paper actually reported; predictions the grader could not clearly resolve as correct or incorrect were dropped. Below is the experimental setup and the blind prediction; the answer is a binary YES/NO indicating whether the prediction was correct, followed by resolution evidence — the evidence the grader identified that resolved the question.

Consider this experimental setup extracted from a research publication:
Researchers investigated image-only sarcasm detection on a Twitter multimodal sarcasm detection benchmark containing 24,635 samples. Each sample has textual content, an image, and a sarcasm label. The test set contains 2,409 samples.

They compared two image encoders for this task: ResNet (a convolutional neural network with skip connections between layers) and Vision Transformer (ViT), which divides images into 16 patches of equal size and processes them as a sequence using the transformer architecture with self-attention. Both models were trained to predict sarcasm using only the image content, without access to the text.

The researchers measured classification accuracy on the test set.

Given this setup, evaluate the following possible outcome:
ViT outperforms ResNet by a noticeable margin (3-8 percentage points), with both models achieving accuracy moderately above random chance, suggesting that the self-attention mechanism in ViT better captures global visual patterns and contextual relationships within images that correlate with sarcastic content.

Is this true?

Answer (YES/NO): NO